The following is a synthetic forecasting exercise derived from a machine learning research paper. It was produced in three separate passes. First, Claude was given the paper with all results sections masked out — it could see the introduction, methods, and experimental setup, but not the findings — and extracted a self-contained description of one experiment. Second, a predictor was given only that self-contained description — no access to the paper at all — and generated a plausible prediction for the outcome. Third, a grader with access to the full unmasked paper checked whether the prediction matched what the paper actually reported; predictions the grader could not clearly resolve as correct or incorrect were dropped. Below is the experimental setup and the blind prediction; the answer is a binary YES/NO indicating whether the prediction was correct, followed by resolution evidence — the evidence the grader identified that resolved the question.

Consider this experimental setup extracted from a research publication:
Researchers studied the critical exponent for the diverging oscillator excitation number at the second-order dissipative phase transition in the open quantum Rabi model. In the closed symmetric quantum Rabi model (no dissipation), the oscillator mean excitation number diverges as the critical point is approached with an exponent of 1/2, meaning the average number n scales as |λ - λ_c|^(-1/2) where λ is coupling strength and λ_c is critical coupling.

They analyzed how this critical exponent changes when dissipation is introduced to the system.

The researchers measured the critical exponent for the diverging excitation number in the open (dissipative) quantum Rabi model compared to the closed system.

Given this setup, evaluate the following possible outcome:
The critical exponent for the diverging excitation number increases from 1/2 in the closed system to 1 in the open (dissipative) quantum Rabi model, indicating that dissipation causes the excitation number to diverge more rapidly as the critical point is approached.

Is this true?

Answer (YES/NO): YES